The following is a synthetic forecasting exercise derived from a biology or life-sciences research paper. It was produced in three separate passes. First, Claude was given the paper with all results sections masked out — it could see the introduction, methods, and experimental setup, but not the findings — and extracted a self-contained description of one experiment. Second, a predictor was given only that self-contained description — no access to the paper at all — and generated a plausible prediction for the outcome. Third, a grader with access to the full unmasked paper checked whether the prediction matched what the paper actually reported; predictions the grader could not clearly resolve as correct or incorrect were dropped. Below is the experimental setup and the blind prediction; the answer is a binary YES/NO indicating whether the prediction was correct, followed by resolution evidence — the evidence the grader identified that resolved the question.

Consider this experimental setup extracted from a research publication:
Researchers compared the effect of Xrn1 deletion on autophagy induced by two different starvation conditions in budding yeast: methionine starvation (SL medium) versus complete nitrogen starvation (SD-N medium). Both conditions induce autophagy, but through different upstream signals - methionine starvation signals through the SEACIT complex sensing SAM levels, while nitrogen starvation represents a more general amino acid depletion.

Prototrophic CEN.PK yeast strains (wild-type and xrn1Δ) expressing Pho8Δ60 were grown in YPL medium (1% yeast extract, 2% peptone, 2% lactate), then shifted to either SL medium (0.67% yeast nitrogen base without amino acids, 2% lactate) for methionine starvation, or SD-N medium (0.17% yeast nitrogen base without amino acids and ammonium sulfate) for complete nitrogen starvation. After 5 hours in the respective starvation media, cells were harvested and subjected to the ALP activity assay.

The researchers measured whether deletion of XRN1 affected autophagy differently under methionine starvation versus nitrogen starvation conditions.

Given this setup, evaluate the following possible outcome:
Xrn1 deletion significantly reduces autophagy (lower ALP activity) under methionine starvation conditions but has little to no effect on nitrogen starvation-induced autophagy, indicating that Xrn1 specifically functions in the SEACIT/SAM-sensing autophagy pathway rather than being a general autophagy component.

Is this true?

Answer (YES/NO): NO